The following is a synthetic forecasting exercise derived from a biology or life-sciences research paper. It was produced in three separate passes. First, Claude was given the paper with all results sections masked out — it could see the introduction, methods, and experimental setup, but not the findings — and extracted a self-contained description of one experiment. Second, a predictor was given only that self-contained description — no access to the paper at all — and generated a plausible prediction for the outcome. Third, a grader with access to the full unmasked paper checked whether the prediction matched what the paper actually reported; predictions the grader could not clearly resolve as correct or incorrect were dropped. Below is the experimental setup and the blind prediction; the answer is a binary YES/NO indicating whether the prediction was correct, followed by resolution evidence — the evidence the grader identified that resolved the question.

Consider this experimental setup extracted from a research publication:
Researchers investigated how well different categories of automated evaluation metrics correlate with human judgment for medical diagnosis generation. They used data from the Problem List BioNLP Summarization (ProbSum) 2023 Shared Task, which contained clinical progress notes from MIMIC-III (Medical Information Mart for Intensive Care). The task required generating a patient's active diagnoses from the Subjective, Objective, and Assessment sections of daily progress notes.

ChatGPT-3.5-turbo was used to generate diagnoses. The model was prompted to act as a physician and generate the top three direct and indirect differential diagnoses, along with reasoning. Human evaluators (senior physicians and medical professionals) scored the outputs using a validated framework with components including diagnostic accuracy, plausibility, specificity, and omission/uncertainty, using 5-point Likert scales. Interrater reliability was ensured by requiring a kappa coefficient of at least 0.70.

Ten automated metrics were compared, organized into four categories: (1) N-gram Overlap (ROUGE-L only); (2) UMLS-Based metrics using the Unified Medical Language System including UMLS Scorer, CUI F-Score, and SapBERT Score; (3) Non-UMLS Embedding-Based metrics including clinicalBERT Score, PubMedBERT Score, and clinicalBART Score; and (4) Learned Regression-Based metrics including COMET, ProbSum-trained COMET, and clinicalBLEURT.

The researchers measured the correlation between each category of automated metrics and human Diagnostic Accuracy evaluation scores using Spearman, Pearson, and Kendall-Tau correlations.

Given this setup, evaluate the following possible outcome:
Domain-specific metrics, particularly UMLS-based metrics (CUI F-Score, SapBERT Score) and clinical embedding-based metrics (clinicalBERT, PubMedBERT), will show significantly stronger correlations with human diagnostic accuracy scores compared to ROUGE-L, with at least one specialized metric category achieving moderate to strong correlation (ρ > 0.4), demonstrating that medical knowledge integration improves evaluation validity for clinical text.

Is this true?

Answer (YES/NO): NO